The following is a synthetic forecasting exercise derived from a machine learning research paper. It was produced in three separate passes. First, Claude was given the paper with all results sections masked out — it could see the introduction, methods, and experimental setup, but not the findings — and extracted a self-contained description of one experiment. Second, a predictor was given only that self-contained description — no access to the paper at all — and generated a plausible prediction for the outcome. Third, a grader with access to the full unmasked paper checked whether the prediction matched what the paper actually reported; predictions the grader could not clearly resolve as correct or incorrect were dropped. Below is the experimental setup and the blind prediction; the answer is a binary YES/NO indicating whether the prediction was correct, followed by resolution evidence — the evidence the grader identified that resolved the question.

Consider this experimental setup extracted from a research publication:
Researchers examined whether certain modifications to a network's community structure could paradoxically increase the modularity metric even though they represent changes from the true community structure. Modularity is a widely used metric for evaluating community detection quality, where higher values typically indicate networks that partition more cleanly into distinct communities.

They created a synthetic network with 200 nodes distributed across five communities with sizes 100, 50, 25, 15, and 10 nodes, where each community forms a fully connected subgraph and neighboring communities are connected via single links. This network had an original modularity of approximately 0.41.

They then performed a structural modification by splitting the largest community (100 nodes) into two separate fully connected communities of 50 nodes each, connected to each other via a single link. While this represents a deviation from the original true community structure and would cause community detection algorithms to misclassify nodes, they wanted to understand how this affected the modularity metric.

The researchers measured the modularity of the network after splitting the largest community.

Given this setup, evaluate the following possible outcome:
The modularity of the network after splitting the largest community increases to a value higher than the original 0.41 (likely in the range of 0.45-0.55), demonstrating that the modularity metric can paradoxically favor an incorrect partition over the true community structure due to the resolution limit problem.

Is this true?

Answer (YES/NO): NO